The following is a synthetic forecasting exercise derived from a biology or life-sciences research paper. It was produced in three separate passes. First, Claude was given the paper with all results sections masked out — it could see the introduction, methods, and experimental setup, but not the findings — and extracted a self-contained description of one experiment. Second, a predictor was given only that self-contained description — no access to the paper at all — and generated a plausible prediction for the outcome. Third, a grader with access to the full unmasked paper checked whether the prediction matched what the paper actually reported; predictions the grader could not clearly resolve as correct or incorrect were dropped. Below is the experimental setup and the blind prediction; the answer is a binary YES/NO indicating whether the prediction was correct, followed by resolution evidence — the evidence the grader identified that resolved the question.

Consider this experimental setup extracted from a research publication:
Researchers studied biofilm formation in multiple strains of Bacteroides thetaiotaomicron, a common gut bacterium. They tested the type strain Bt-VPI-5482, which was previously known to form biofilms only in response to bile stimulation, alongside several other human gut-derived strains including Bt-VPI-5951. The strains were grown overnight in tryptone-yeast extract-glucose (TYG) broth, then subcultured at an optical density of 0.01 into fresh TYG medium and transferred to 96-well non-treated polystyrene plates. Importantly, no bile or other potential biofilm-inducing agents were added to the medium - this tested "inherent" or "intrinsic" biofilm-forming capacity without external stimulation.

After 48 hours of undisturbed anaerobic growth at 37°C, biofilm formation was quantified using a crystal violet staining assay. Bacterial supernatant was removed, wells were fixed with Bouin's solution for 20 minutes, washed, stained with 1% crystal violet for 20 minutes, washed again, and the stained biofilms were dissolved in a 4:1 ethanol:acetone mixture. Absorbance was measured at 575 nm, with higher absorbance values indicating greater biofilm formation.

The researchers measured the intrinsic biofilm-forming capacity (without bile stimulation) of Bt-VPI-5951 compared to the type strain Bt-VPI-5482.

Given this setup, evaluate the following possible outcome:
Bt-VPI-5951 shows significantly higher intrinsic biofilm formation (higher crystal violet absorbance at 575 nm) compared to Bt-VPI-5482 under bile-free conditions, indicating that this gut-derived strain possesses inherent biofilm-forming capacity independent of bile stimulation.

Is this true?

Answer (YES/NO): YES